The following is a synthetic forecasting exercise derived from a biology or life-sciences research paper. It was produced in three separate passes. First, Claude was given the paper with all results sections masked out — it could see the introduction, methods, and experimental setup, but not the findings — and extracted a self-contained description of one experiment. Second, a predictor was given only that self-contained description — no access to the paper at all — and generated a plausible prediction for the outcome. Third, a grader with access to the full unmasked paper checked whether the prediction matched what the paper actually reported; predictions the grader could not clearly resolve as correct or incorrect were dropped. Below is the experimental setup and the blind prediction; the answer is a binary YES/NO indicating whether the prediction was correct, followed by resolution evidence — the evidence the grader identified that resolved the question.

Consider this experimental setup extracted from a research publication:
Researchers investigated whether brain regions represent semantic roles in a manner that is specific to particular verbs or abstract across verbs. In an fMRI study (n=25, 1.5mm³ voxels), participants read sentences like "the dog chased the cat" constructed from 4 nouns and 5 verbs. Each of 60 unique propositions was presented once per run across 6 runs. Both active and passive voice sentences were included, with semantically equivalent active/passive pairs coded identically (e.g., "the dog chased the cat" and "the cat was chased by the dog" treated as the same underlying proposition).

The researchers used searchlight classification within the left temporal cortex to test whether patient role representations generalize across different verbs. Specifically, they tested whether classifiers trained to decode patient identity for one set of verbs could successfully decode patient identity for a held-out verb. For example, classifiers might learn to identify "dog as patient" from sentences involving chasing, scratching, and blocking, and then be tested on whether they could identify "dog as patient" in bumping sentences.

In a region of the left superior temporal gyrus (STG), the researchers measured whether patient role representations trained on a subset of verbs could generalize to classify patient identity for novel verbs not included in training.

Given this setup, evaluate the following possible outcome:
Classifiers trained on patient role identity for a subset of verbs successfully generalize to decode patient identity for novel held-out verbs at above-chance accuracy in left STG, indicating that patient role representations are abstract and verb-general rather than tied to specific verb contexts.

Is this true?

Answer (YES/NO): YES